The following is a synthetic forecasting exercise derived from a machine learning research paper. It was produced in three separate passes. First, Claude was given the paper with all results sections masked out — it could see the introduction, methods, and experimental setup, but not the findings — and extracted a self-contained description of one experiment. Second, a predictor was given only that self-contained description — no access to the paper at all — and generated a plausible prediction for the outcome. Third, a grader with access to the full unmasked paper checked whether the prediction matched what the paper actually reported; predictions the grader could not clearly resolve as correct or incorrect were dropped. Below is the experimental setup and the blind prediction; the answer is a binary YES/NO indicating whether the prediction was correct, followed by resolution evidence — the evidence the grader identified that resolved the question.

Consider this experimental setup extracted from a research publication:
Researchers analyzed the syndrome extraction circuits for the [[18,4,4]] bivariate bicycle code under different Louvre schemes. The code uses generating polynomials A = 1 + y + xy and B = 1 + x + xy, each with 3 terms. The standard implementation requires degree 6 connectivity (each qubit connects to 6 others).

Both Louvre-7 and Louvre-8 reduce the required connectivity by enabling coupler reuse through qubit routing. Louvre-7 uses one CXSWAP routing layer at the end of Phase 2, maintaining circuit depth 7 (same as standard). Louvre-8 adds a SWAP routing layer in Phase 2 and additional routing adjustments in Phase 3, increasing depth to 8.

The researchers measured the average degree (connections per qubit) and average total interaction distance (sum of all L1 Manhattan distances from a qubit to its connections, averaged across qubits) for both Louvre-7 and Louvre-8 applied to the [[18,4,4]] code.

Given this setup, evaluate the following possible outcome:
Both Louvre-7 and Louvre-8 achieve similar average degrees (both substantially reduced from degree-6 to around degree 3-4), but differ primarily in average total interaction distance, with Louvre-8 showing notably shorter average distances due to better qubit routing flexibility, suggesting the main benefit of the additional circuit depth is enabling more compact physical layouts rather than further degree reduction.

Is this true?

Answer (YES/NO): NO